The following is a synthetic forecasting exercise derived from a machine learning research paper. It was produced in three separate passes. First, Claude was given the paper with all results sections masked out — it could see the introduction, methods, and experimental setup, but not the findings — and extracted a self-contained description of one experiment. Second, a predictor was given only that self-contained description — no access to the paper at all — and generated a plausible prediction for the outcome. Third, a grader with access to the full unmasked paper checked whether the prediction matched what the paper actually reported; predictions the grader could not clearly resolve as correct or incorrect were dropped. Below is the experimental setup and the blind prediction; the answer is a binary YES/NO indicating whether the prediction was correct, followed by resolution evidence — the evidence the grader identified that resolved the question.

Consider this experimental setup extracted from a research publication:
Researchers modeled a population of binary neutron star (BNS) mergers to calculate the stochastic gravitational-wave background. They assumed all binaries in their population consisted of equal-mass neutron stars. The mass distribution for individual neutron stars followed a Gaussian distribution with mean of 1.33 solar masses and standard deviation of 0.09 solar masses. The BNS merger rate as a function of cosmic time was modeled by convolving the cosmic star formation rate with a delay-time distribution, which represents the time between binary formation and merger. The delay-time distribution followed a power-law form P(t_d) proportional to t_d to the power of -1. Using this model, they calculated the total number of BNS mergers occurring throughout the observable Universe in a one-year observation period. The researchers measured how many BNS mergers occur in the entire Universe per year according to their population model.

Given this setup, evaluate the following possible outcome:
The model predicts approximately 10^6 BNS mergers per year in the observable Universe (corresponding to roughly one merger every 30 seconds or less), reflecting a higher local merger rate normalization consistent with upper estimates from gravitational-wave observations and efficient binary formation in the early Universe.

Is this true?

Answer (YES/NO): NO